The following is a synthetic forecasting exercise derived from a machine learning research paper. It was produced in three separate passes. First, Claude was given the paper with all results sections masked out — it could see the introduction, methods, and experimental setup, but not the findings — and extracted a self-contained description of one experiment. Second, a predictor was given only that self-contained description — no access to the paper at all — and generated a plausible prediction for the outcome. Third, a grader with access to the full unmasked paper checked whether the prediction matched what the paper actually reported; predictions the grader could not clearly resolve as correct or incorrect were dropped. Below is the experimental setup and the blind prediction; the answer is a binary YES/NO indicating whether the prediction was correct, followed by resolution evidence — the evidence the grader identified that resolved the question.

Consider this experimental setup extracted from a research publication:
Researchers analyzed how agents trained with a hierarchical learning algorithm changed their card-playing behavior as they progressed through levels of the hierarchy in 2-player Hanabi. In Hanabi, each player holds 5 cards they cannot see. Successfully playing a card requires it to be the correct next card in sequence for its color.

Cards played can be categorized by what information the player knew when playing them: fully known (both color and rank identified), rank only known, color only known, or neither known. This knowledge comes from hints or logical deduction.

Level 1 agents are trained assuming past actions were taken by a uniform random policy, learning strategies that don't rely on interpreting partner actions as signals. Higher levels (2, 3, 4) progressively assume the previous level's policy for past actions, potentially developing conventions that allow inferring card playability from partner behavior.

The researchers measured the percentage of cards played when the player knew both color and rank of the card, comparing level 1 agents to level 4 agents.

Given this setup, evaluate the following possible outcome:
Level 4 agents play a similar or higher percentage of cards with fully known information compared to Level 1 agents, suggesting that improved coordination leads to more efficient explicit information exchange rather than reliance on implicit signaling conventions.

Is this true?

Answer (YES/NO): NO